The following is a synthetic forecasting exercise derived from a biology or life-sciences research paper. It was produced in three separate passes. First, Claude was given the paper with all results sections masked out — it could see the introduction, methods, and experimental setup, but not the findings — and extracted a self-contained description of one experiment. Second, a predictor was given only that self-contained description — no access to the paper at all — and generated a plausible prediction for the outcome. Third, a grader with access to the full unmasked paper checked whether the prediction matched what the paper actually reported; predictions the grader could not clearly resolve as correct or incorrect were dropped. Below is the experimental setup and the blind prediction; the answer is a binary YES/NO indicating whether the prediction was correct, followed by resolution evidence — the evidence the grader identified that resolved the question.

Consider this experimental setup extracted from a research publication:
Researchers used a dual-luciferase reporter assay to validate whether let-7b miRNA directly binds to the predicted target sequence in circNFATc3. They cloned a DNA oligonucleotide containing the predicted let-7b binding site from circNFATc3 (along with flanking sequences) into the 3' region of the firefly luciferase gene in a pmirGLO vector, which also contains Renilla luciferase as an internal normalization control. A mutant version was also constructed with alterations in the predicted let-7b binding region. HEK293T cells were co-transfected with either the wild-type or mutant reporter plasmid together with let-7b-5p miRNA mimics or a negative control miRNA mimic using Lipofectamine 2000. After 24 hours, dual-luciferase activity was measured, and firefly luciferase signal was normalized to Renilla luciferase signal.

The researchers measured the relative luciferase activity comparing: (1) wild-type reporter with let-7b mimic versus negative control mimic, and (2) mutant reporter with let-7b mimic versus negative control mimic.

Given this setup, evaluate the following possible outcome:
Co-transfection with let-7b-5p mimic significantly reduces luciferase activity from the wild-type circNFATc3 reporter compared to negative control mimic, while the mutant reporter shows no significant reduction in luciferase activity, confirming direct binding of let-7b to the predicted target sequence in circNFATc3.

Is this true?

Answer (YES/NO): YES